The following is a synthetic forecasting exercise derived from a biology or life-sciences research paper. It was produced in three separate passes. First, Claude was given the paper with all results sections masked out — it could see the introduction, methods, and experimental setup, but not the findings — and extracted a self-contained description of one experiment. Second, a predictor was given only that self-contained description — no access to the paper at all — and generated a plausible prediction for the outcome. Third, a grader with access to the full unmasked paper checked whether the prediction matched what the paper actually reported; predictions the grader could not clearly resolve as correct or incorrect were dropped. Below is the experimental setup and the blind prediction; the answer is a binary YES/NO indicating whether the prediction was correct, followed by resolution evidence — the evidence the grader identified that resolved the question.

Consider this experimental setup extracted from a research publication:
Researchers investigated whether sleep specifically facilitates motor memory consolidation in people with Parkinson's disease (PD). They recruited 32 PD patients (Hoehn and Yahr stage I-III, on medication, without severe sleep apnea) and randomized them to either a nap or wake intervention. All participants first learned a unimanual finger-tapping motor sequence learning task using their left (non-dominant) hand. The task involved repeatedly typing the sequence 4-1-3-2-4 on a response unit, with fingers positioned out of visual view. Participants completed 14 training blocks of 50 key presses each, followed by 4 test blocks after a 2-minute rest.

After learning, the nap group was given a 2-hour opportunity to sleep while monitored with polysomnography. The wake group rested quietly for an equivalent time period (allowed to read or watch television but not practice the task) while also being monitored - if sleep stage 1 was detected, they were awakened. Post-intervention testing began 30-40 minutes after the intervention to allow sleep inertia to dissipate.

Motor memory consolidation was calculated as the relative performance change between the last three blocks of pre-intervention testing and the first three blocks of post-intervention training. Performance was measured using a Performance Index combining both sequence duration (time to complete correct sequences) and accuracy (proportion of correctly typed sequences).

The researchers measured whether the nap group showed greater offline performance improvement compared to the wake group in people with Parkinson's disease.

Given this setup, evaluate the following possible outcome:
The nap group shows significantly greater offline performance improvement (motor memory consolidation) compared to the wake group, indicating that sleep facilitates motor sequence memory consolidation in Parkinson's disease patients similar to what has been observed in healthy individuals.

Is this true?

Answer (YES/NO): NO